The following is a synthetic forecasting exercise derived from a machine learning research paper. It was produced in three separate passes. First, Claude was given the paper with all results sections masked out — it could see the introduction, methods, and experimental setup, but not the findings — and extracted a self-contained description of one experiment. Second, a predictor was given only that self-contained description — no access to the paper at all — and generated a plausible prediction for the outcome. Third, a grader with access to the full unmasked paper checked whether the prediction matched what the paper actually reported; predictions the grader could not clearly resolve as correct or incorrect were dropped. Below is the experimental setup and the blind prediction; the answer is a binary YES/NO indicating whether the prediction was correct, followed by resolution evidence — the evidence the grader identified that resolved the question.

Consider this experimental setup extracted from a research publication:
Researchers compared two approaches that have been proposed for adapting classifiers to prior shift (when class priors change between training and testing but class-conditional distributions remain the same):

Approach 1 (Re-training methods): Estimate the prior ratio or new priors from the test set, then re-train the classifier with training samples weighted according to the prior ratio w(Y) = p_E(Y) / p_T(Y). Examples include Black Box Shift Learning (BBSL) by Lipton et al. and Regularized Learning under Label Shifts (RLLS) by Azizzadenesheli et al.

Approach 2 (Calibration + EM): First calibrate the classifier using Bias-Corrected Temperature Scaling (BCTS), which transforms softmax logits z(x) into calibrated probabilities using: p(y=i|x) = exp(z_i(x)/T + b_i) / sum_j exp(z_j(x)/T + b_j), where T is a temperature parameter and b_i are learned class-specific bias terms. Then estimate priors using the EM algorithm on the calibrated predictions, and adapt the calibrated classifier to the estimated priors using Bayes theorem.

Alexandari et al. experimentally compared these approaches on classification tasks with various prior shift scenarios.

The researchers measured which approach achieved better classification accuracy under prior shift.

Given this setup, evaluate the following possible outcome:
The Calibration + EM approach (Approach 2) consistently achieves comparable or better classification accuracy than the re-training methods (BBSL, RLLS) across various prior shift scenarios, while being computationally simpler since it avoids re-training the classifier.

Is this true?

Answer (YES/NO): YES